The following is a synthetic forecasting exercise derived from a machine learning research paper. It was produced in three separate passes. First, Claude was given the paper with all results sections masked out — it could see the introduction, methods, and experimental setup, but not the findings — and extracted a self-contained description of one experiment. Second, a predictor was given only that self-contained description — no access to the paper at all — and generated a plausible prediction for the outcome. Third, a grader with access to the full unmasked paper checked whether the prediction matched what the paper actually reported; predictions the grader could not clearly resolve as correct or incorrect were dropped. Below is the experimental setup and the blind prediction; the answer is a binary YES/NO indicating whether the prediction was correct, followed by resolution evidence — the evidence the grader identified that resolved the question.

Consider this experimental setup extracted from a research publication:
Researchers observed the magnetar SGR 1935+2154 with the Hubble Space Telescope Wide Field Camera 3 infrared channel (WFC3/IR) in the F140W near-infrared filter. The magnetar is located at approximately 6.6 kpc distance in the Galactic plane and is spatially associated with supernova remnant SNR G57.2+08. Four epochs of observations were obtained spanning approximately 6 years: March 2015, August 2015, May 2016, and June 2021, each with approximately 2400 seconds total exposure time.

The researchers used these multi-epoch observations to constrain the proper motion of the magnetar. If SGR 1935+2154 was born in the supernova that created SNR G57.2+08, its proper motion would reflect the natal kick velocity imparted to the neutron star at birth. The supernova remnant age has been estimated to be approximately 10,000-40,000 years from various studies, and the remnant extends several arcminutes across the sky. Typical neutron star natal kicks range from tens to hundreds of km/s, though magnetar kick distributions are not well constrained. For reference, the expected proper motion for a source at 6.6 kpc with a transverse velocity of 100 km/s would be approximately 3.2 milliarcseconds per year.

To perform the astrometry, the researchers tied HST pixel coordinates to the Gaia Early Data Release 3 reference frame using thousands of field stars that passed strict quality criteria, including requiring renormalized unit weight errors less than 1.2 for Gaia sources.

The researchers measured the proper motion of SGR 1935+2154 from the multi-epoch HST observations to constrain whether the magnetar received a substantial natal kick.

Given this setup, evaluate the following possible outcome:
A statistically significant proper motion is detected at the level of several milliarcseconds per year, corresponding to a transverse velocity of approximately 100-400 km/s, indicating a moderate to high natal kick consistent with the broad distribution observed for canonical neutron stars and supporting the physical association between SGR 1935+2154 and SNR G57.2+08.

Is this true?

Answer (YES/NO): NO